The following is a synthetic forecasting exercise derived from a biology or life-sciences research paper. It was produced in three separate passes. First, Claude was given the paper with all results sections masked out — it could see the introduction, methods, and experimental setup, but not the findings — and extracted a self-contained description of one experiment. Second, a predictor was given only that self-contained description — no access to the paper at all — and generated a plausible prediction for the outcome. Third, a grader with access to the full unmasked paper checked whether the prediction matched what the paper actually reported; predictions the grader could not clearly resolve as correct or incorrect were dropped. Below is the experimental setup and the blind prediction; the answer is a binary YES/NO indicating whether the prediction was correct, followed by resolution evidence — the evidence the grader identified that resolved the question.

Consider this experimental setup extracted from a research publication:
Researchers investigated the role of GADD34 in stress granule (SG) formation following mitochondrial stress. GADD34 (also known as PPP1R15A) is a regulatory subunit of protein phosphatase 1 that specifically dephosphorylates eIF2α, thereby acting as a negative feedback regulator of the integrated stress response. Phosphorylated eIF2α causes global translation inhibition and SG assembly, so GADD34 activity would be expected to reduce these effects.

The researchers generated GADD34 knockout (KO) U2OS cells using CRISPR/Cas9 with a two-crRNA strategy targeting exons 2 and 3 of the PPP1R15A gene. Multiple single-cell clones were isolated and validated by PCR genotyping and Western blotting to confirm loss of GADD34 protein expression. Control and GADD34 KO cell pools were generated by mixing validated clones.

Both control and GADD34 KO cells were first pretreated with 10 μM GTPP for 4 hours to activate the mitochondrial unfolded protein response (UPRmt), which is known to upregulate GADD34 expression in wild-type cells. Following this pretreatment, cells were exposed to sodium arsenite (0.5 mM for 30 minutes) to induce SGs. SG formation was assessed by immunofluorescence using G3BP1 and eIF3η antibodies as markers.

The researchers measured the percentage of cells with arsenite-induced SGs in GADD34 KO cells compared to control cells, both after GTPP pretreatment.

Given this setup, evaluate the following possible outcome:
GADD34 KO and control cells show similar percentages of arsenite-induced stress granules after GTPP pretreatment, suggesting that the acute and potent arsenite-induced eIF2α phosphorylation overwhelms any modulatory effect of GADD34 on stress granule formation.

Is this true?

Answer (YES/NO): NO